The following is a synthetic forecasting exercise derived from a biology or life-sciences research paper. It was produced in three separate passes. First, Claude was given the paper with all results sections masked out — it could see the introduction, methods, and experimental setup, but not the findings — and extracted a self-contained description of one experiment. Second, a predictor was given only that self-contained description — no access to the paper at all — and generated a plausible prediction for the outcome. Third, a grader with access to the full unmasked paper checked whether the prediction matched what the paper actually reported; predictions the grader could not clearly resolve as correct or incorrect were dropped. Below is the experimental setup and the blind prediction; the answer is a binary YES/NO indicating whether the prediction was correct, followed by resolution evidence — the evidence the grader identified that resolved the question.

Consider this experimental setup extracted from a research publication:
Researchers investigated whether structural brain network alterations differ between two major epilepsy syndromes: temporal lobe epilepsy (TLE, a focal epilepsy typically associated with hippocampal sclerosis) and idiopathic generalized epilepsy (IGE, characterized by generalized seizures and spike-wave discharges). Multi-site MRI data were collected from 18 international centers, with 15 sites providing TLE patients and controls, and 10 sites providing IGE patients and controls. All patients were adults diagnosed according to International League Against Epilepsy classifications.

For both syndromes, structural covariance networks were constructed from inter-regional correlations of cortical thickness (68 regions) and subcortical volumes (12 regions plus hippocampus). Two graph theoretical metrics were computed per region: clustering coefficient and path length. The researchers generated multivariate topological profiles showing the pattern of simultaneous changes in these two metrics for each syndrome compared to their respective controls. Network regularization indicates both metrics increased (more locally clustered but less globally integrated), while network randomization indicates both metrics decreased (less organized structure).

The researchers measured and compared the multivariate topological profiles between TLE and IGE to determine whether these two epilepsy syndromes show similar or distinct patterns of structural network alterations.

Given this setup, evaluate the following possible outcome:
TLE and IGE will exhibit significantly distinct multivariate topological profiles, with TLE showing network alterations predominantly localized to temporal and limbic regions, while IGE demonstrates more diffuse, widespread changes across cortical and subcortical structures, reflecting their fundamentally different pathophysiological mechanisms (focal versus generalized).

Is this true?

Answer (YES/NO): YES